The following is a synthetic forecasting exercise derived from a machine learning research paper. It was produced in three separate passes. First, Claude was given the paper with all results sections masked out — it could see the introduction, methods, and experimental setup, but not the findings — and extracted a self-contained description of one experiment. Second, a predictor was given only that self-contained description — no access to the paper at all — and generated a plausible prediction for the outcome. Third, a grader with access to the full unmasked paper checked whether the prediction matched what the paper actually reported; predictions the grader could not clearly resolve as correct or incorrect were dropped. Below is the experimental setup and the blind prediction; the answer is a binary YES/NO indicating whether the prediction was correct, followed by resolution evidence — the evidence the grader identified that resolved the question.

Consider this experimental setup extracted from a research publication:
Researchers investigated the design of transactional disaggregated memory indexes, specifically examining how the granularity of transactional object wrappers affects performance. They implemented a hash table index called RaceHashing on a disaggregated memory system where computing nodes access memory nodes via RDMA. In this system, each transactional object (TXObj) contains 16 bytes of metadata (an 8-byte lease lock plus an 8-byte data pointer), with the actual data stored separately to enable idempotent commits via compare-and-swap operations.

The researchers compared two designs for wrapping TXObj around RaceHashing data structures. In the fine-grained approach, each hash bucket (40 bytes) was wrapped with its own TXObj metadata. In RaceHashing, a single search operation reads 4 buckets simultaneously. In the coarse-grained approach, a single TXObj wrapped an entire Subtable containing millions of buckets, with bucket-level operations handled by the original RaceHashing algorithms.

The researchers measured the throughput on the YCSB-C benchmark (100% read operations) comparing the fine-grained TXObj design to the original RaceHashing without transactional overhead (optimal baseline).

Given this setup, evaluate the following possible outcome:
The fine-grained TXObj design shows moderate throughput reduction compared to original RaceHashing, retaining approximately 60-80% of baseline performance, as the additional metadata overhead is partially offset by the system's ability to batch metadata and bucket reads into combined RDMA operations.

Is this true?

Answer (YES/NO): NO